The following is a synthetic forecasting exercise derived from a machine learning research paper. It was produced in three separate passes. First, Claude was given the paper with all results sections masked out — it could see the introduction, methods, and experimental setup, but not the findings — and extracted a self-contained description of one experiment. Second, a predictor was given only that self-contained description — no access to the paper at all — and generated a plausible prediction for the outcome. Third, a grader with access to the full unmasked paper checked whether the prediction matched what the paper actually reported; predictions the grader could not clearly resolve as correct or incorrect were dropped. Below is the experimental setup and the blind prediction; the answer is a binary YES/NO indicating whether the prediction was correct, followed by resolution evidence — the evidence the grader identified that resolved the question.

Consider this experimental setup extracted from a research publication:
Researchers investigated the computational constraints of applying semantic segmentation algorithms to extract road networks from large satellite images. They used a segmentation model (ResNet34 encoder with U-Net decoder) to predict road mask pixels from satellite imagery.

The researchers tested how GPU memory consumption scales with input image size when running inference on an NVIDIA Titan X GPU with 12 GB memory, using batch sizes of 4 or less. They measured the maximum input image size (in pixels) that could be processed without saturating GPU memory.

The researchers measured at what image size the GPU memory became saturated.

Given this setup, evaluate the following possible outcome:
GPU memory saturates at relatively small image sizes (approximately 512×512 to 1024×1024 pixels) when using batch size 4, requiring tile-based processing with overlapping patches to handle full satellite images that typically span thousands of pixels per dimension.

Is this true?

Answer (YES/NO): NO